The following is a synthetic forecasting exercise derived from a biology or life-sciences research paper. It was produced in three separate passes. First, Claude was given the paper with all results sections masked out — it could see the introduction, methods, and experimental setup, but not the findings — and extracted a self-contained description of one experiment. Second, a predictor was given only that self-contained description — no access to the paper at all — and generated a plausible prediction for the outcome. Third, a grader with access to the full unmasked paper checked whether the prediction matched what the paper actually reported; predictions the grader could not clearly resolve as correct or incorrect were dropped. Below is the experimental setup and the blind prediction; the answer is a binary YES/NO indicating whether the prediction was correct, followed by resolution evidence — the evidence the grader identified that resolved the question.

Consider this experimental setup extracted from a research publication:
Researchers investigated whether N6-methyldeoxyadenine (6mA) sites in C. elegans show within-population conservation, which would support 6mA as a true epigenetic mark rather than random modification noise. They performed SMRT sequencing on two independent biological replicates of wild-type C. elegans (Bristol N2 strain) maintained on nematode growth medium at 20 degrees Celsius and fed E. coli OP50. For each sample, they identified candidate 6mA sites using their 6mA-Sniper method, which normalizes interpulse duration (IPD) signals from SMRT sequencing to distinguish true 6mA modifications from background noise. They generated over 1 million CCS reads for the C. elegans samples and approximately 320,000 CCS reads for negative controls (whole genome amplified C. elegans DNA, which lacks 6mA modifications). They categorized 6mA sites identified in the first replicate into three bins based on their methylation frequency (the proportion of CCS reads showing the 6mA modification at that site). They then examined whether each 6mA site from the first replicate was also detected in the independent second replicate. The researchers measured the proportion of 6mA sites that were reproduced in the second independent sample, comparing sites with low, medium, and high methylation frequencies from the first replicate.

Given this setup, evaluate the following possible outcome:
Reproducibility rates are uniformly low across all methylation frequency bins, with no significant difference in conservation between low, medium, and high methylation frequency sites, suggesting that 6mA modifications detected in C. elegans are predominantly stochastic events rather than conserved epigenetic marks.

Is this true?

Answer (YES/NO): NO